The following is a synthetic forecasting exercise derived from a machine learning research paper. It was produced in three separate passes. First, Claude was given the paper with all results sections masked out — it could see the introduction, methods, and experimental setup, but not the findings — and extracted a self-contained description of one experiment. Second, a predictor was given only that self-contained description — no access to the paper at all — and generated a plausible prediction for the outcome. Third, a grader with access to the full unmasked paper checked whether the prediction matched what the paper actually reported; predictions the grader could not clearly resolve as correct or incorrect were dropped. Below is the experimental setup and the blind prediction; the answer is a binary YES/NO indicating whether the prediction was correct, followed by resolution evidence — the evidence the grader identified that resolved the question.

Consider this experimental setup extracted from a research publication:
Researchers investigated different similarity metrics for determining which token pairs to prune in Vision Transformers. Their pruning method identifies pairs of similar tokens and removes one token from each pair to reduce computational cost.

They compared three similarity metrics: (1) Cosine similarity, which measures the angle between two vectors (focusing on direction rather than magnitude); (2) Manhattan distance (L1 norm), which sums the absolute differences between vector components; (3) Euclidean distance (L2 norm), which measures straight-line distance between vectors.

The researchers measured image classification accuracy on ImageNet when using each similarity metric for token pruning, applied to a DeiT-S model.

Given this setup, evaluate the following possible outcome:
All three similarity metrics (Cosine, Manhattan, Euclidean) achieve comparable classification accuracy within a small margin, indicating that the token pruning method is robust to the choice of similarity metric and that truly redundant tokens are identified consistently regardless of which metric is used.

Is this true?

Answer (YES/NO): YES